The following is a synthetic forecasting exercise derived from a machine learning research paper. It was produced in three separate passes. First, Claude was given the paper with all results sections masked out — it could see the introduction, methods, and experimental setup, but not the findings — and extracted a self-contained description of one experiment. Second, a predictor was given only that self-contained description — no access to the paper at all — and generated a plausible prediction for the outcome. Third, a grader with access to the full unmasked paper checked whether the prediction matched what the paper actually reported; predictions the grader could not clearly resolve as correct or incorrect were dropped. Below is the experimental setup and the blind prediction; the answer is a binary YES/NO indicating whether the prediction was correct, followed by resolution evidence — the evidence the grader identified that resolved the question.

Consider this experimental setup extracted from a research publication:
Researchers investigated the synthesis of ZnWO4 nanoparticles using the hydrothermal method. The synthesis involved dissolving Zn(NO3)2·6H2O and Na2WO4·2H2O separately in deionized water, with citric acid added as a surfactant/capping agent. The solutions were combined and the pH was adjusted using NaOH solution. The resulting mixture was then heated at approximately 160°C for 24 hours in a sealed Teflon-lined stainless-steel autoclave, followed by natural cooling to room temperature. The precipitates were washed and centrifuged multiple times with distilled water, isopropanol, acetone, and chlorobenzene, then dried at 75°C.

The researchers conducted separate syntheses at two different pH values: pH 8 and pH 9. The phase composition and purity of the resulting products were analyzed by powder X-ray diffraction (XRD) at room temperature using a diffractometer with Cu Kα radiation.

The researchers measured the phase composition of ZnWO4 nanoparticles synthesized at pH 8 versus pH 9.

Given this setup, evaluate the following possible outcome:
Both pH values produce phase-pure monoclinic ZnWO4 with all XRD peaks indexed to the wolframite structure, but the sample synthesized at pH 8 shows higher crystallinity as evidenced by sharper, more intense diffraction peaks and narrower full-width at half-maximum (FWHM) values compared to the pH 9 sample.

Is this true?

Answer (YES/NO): NO